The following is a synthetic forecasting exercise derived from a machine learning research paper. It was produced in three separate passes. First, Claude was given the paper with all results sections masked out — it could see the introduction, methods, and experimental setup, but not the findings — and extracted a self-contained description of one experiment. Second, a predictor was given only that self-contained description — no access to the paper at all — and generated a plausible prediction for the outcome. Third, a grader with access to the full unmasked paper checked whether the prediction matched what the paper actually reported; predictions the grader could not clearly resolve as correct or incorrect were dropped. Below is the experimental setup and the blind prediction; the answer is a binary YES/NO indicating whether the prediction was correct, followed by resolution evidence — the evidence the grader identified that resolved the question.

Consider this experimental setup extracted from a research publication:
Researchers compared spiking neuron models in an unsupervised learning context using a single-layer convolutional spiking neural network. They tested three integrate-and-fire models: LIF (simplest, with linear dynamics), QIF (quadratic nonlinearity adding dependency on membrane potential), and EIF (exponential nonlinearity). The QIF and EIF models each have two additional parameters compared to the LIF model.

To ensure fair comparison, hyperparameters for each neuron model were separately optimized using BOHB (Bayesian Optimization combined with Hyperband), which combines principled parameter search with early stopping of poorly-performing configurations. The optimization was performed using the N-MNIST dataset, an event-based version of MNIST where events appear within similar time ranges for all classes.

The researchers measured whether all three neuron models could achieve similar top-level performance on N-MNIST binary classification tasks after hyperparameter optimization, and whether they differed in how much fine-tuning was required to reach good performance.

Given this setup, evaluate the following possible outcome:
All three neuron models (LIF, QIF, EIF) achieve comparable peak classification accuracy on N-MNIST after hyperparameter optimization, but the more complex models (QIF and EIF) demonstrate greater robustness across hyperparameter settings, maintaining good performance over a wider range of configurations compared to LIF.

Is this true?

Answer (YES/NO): NO